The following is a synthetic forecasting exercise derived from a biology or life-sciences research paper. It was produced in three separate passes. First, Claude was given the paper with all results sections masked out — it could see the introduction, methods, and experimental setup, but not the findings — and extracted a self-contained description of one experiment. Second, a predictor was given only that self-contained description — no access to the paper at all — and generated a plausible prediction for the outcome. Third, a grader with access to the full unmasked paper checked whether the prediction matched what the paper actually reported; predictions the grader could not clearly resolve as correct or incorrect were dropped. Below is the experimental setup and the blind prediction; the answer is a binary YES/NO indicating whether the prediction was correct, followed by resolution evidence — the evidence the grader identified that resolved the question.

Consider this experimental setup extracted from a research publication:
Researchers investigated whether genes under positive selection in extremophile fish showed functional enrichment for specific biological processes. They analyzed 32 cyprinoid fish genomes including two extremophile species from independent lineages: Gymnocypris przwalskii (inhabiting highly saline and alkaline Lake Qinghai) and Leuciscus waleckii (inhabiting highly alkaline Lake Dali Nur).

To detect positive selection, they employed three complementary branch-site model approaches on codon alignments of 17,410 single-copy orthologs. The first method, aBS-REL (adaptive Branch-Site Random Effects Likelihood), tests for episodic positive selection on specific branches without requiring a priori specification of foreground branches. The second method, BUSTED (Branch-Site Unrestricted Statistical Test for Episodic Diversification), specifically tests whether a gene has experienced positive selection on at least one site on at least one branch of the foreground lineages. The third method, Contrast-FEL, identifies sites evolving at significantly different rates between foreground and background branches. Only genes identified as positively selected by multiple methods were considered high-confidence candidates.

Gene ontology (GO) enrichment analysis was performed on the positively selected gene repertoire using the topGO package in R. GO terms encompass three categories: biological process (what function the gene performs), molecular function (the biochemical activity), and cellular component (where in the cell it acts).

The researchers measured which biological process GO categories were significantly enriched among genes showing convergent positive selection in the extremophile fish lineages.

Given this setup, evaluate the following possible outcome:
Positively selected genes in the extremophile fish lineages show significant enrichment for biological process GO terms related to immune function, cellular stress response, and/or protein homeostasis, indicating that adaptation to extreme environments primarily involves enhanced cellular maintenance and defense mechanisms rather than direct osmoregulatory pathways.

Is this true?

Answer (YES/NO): NO